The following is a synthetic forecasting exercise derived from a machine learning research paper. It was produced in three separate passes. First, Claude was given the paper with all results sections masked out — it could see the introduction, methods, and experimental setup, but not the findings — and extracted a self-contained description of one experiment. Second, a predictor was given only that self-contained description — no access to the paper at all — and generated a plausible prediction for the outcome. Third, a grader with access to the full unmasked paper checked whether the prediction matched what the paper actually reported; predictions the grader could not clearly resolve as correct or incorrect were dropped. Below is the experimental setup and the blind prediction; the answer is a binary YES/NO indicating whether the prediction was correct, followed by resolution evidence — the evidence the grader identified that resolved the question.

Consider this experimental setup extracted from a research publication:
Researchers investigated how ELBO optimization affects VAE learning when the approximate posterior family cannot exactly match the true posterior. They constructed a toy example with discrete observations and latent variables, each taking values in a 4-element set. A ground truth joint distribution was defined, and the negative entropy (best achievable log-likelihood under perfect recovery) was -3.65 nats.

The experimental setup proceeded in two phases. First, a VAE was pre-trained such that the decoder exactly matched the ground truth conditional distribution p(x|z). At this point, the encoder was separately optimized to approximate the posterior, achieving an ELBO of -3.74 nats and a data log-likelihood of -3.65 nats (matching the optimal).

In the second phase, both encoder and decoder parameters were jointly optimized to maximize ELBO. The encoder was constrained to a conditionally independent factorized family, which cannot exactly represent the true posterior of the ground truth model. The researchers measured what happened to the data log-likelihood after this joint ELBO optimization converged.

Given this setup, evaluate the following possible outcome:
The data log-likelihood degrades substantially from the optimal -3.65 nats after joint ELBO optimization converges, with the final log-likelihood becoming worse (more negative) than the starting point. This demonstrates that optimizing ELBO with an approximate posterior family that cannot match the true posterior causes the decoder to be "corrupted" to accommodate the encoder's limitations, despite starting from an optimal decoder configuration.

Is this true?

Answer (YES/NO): NO